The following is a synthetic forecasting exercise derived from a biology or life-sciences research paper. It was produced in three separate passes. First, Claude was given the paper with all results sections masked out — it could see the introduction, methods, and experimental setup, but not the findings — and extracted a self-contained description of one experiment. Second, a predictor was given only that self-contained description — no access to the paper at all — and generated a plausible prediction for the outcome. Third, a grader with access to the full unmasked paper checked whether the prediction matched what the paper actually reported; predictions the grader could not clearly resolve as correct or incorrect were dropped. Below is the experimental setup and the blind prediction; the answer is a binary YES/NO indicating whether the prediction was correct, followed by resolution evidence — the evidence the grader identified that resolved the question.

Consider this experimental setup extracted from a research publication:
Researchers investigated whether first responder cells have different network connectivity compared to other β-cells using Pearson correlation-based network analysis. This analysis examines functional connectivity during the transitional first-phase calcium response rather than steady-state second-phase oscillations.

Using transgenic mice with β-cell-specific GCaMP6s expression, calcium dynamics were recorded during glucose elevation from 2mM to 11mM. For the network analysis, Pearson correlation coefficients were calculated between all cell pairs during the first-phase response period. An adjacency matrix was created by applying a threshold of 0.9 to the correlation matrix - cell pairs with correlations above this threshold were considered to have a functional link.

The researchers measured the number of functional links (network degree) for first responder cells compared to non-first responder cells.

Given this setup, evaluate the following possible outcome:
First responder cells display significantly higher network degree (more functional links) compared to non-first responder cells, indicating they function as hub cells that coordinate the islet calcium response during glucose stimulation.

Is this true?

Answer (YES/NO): NO